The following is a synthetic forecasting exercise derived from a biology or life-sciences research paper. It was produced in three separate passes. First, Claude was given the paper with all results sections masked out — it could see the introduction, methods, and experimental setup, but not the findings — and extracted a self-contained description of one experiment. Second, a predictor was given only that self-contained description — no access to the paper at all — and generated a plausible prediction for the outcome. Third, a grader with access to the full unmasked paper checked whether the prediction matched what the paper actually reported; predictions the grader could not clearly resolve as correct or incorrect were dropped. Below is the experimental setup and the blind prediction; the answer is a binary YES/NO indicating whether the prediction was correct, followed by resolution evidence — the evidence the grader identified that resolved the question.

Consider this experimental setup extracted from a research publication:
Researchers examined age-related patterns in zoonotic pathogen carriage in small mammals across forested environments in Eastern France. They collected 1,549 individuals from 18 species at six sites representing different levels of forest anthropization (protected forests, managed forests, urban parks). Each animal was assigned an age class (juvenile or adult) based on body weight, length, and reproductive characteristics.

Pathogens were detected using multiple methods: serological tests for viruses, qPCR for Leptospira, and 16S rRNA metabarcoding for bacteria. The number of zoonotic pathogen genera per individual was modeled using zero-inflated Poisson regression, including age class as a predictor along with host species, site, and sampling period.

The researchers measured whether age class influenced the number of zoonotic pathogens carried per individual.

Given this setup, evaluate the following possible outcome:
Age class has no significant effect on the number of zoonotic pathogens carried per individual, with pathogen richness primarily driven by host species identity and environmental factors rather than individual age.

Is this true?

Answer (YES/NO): NO